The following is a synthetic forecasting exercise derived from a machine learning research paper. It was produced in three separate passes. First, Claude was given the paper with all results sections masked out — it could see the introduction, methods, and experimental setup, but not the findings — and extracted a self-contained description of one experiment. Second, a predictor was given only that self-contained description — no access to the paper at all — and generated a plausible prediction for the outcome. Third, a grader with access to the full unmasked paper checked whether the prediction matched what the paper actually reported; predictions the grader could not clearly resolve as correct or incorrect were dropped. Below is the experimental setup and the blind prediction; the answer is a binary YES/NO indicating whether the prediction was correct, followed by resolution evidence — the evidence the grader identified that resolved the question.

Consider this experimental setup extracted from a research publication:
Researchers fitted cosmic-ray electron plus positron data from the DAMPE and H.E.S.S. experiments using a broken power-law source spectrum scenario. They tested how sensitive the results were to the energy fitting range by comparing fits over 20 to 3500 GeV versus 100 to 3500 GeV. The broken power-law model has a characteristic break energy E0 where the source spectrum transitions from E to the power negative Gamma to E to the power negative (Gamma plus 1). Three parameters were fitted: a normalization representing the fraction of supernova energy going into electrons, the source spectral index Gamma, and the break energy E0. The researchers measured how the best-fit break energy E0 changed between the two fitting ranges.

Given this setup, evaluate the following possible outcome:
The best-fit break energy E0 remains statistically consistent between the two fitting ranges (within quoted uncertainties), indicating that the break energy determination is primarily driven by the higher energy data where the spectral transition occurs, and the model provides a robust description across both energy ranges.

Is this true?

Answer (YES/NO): NO